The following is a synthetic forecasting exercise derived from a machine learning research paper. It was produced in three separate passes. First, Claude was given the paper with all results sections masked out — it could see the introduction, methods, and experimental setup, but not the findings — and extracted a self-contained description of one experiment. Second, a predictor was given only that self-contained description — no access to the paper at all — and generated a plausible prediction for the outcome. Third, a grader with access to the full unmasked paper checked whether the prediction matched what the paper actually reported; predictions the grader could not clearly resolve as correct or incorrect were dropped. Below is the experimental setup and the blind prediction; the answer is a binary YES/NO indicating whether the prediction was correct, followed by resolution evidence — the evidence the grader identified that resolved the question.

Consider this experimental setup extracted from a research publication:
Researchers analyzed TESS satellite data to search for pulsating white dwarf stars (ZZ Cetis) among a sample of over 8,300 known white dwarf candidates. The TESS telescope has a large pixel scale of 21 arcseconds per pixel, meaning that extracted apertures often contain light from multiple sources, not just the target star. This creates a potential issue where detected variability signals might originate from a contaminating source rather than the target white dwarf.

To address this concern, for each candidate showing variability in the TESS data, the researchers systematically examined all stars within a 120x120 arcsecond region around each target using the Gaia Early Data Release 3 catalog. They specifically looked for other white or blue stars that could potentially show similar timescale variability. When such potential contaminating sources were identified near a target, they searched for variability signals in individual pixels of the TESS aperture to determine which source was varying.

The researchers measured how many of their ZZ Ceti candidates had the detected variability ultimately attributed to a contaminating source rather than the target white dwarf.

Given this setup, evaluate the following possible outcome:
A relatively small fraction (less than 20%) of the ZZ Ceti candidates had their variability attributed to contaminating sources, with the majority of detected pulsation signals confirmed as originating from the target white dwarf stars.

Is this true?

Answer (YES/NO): NO